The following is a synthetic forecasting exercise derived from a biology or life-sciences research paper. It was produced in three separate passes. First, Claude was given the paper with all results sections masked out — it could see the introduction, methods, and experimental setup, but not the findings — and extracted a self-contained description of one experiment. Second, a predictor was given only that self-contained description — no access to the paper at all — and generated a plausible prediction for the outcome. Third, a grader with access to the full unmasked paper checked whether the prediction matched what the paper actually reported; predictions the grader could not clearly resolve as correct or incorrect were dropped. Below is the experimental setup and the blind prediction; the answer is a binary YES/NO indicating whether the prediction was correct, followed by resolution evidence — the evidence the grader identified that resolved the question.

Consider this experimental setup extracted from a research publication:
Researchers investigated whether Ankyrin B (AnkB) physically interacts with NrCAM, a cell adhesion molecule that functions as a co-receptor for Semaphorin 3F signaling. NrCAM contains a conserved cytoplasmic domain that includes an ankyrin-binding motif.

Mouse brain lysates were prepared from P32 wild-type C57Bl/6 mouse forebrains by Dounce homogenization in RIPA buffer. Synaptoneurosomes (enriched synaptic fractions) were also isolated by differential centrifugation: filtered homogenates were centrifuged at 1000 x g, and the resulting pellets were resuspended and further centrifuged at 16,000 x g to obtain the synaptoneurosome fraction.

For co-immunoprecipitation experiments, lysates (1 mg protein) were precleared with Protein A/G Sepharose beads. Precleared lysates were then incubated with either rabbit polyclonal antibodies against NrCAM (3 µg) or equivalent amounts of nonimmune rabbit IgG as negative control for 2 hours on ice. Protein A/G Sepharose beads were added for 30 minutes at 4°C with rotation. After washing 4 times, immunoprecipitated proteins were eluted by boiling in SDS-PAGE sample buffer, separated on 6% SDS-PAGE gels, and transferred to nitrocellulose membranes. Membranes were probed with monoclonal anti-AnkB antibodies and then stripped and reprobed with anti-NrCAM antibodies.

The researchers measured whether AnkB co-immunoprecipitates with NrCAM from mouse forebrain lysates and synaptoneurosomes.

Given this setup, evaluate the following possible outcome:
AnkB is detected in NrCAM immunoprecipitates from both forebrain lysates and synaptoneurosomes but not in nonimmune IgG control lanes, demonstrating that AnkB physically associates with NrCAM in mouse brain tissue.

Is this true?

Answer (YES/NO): YES